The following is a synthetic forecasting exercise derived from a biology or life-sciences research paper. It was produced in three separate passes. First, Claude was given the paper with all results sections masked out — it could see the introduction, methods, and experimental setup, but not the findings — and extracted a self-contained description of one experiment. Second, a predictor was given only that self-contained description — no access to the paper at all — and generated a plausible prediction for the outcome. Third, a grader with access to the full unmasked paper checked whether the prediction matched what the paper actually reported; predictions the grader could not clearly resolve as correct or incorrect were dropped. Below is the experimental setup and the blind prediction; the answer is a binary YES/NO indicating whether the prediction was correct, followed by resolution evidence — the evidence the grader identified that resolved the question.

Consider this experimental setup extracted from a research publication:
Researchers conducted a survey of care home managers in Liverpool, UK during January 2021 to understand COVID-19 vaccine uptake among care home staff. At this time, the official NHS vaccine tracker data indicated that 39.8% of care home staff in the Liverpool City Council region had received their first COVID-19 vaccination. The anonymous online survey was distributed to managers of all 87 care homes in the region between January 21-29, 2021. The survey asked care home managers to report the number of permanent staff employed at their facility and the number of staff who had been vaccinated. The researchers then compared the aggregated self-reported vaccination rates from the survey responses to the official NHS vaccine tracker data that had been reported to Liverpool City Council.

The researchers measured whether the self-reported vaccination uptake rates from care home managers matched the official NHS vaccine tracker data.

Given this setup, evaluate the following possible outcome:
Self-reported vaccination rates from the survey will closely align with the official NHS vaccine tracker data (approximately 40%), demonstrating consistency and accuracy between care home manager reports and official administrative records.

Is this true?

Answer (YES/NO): NO